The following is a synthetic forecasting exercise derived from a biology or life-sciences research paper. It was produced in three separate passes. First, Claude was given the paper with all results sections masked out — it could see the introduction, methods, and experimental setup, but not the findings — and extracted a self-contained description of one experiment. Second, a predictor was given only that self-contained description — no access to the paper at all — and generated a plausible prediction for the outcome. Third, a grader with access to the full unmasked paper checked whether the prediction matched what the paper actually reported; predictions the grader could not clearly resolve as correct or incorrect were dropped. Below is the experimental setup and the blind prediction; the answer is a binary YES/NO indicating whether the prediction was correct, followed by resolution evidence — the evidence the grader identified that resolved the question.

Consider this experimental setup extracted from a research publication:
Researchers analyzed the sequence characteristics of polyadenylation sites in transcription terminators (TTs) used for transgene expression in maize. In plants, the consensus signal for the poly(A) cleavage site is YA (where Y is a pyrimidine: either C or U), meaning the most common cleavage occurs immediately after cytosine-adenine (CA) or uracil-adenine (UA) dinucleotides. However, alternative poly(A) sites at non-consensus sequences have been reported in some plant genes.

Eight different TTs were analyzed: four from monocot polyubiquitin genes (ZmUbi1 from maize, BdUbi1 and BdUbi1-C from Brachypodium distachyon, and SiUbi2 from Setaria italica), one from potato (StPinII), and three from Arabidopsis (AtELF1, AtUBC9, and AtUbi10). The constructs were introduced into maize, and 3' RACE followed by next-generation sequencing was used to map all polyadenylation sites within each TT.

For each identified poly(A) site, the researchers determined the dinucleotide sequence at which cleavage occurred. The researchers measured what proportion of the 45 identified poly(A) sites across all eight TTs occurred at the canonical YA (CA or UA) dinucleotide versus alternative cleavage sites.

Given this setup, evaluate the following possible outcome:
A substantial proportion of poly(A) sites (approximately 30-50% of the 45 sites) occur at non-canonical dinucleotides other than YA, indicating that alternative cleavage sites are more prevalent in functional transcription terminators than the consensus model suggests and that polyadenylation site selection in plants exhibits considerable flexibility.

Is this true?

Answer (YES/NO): YES